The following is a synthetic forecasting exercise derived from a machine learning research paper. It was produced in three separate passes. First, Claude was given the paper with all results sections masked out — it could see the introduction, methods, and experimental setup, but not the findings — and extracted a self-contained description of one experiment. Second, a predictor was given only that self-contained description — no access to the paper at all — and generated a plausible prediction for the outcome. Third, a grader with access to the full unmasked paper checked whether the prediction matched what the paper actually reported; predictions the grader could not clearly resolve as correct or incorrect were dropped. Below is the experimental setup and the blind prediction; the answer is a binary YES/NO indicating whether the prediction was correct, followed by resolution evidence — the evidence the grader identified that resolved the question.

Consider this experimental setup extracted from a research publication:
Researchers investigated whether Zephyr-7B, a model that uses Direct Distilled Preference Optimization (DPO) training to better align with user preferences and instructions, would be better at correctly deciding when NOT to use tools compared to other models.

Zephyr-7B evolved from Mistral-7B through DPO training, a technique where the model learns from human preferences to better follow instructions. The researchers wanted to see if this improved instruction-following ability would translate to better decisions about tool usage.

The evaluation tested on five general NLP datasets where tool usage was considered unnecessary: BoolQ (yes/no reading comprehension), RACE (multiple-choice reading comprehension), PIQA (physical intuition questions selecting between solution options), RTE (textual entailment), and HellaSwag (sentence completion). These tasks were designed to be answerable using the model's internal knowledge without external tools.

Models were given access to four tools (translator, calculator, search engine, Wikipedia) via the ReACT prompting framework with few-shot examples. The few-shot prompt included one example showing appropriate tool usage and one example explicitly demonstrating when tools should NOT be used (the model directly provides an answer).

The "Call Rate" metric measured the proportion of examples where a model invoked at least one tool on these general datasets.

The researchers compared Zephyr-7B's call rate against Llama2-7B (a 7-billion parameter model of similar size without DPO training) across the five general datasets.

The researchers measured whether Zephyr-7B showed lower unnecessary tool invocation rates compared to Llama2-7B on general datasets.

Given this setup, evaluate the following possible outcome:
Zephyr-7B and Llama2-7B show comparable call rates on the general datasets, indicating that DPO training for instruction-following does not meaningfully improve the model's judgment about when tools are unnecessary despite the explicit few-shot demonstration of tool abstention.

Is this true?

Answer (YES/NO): NO